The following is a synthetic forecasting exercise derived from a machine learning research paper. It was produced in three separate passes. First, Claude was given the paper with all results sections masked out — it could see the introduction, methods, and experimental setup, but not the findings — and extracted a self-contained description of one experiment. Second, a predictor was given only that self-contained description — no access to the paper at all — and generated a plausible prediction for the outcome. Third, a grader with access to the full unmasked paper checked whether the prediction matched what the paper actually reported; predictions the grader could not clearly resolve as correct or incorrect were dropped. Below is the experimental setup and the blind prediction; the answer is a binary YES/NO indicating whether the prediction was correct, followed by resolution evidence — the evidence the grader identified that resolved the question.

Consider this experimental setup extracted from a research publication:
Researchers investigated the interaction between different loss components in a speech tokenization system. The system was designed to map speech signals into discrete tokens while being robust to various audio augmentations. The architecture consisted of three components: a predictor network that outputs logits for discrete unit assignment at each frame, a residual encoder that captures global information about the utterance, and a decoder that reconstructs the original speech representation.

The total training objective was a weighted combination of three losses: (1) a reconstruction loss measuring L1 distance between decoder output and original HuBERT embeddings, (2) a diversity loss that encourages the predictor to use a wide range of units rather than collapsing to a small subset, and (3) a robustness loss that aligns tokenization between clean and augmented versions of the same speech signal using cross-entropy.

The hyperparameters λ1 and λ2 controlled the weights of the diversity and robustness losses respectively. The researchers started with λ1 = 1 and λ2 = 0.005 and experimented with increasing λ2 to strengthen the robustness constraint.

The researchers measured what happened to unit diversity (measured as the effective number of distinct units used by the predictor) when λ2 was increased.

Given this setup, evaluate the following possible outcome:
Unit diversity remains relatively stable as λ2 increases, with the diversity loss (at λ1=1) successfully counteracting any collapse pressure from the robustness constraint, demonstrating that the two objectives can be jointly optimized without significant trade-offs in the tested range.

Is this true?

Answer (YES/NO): NO